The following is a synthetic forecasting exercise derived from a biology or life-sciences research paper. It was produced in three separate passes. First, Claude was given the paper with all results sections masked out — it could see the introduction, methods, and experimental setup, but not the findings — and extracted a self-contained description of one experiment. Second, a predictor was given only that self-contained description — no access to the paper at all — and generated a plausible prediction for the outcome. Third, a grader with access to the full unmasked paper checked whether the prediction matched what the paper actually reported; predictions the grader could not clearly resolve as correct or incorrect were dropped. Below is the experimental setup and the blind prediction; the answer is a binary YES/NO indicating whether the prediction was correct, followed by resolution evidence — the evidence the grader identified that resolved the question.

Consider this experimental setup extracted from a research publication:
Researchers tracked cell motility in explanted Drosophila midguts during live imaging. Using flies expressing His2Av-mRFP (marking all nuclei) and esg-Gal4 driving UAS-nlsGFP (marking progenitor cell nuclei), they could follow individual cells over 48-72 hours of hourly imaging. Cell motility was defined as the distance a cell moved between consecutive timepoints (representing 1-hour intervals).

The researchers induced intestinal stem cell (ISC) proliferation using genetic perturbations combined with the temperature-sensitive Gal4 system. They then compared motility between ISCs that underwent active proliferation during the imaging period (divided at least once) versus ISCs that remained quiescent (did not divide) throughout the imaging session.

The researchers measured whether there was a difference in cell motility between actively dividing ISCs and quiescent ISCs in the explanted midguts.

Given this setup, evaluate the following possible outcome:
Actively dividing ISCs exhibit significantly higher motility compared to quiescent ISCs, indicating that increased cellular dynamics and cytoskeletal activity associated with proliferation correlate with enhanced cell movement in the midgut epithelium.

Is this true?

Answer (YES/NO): NO